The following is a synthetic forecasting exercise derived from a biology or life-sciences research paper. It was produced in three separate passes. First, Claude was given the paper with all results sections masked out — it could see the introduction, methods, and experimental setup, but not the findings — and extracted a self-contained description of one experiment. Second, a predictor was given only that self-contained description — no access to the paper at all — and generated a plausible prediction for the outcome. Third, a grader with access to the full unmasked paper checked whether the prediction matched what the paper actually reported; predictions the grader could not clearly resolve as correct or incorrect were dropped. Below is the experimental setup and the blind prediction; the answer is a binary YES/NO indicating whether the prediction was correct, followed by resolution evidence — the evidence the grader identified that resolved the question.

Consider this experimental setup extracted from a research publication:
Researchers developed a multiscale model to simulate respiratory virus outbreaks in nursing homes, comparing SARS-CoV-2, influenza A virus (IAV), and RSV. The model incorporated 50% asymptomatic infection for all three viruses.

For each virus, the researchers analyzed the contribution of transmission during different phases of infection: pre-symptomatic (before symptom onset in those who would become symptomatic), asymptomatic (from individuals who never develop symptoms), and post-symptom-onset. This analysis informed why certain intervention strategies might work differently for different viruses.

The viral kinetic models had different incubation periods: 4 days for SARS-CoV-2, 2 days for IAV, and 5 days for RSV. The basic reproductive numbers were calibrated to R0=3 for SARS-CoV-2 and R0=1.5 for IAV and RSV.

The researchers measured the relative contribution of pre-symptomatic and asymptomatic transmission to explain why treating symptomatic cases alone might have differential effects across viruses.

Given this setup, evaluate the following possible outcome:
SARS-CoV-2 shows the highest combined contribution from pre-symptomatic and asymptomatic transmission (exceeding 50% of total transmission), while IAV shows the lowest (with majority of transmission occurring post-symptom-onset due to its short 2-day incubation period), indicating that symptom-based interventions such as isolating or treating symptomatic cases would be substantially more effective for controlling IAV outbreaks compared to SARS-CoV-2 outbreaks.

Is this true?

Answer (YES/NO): NO